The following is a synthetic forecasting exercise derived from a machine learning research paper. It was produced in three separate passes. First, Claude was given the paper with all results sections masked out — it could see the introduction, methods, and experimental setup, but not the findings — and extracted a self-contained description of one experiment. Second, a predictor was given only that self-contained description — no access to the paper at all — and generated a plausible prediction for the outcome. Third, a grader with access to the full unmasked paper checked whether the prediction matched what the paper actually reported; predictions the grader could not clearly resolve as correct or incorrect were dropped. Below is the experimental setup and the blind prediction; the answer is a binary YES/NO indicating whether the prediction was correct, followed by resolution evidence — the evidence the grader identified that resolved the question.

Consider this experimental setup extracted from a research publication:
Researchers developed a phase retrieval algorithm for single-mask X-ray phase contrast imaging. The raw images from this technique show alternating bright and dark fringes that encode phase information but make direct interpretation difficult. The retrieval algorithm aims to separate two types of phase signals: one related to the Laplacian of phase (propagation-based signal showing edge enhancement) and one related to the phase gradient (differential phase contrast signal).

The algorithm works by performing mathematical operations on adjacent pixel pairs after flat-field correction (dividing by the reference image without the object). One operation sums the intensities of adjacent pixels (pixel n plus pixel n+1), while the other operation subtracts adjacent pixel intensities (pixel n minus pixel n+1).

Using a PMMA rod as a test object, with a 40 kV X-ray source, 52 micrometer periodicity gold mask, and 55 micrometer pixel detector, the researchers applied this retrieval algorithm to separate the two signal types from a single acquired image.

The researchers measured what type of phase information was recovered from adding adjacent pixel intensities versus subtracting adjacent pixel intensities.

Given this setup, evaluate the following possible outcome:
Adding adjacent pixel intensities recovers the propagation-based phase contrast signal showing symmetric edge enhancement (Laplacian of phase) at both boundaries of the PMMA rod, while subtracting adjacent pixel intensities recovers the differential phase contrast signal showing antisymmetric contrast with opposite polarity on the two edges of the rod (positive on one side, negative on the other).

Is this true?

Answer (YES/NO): YES